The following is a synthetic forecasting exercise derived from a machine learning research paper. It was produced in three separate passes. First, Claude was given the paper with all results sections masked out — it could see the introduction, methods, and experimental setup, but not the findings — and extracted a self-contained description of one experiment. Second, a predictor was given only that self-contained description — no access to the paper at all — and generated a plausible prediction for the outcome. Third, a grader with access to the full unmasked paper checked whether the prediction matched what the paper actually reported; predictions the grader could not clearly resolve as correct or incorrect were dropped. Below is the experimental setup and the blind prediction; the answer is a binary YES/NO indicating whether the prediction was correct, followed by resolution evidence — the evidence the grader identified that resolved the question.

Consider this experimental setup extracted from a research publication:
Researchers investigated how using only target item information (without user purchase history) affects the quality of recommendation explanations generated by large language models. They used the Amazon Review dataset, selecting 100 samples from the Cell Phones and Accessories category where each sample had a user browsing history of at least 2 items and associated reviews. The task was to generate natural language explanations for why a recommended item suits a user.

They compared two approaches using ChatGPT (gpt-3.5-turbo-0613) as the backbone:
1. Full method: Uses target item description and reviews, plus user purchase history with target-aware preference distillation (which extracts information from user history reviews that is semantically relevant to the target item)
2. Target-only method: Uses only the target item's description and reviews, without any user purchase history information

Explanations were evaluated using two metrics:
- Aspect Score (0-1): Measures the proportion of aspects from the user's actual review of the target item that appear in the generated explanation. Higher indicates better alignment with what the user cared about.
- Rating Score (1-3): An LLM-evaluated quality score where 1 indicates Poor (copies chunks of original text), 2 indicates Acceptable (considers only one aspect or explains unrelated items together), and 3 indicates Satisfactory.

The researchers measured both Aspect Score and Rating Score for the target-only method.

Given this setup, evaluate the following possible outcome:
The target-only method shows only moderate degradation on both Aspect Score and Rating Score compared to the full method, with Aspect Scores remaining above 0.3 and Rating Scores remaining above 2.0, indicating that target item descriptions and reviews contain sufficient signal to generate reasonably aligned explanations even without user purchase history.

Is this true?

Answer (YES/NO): NO